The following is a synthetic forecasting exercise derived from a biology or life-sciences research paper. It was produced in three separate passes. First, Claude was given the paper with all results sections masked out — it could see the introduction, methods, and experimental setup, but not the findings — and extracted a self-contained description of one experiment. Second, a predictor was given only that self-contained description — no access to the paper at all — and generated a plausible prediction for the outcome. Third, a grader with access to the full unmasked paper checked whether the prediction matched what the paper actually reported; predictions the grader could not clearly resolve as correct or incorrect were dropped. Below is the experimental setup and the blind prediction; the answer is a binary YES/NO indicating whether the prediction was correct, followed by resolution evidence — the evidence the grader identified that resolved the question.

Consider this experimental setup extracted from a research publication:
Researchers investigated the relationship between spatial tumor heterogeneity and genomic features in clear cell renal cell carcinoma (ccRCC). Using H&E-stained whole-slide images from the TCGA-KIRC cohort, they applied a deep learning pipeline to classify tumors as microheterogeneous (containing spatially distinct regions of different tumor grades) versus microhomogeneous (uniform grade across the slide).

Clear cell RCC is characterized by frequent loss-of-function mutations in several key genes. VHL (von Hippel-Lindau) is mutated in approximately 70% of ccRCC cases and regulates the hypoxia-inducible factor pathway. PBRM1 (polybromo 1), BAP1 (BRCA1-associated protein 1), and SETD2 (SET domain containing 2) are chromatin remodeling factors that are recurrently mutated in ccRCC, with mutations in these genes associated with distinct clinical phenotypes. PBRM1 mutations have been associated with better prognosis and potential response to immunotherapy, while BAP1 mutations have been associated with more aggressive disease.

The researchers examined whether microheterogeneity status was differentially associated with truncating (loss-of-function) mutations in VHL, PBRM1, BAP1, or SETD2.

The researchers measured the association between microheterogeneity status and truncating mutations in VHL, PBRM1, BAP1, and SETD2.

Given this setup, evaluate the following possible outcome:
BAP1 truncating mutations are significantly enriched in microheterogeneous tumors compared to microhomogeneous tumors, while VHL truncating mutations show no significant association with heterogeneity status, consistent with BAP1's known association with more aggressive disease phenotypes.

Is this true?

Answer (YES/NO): NO